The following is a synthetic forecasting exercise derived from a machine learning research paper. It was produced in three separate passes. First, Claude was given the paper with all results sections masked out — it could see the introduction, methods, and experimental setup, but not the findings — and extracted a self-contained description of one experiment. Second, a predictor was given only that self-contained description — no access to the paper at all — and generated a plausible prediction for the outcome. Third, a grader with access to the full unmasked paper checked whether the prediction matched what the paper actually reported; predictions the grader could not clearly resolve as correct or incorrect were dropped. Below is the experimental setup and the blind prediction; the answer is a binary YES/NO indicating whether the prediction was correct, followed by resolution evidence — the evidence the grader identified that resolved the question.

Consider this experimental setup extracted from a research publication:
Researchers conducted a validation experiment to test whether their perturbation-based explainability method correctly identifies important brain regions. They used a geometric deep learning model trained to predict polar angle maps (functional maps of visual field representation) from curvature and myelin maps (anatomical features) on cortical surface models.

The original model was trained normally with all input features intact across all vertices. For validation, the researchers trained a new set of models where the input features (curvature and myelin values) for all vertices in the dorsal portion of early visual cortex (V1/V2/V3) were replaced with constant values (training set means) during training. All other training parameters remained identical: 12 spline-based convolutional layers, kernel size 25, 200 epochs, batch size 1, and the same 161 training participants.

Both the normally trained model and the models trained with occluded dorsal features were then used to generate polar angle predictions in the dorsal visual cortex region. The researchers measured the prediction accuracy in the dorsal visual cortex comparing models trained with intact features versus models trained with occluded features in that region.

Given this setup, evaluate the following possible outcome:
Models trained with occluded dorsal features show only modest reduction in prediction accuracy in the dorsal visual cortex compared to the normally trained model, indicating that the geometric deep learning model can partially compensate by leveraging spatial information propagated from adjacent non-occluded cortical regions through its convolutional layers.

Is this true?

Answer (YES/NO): NO